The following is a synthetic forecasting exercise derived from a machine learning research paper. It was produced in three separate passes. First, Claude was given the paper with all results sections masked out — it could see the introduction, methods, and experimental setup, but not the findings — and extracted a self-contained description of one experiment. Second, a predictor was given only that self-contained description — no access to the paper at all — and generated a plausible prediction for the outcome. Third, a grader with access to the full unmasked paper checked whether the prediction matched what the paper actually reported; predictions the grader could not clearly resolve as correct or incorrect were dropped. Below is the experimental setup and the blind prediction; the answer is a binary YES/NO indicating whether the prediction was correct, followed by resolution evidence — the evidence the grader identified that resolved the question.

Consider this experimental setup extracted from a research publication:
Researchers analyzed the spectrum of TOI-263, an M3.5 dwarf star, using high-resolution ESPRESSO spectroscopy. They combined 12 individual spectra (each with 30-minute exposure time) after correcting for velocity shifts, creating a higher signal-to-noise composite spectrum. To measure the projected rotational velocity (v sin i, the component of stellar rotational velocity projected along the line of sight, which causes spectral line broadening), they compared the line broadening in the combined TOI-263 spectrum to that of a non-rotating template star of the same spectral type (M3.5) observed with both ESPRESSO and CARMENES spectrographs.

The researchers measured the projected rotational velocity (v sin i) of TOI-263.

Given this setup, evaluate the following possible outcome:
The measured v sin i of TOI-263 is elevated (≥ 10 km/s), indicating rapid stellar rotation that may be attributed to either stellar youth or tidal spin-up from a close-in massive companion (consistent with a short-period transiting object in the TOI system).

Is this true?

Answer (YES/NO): YES